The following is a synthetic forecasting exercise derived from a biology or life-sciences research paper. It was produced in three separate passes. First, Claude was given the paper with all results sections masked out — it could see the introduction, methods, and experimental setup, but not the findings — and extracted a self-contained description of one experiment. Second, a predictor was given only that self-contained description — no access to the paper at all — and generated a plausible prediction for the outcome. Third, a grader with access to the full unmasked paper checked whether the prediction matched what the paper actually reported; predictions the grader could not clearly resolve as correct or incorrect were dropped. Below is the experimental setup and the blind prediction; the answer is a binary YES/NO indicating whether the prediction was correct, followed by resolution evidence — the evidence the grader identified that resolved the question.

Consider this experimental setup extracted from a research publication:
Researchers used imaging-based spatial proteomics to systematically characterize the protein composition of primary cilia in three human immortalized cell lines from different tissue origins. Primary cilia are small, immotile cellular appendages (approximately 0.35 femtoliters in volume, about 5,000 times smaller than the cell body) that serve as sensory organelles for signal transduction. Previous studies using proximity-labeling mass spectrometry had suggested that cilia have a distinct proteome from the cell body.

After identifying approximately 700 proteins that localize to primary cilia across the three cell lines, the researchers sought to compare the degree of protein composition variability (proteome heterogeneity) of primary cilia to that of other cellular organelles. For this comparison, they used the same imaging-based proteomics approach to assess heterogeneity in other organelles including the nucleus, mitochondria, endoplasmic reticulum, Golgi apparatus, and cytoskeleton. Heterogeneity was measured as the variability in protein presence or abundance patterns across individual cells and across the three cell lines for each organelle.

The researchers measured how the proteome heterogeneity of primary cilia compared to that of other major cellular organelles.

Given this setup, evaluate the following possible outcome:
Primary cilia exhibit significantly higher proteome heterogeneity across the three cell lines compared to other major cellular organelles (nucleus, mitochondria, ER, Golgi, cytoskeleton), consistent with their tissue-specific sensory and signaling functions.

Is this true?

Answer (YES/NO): YES